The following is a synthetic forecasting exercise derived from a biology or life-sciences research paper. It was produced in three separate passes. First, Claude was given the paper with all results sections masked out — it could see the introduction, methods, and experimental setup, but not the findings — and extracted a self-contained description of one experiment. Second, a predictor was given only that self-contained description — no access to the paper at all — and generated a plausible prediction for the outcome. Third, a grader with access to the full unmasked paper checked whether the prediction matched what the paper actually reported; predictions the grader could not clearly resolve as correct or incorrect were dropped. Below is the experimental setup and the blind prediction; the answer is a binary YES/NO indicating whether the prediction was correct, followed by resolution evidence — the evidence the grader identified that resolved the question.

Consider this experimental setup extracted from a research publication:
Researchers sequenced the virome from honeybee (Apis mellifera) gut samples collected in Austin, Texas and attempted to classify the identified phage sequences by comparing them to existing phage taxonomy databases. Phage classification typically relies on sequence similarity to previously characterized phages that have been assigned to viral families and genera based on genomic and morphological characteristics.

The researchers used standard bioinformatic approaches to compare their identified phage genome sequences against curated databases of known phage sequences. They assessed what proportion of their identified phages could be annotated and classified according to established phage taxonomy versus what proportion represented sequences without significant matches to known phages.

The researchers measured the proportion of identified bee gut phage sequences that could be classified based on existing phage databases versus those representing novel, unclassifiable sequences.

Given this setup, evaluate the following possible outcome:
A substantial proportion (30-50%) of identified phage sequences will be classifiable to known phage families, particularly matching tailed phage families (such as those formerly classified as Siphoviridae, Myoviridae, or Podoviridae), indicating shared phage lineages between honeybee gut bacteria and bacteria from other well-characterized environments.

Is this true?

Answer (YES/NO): NO